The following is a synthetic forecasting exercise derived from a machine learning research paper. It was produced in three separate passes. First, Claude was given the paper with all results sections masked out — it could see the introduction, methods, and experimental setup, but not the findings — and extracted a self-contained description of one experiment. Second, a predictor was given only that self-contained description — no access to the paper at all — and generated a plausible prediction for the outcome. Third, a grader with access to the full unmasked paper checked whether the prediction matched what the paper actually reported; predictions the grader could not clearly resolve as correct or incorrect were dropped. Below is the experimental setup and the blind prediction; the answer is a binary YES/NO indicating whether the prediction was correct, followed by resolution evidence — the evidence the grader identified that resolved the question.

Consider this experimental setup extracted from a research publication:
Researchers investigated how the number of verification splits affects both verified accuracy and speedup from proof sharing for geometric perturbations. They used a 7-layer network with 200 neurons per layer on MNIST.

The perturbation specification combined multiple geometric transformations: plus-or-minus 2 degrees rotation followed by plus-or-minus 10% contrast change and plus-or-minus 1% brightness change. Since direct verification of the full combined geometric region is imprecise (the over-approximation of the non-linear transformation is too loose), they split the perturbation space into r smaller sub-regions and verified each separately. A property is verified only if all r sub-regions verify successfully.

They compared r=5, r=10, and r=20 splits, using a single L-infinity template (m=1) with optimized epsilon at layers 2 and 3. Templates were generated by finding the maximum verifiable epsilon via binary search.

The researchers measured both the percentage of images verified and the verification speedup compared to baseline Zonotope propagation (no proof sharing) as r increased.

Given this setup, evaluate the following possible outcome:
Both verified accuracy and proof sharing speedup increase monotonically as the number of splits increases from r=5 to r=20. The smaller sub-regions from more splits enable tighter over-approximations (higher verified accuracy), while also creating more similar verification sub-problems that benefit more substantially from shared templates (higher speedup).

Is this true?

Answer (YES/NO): YES